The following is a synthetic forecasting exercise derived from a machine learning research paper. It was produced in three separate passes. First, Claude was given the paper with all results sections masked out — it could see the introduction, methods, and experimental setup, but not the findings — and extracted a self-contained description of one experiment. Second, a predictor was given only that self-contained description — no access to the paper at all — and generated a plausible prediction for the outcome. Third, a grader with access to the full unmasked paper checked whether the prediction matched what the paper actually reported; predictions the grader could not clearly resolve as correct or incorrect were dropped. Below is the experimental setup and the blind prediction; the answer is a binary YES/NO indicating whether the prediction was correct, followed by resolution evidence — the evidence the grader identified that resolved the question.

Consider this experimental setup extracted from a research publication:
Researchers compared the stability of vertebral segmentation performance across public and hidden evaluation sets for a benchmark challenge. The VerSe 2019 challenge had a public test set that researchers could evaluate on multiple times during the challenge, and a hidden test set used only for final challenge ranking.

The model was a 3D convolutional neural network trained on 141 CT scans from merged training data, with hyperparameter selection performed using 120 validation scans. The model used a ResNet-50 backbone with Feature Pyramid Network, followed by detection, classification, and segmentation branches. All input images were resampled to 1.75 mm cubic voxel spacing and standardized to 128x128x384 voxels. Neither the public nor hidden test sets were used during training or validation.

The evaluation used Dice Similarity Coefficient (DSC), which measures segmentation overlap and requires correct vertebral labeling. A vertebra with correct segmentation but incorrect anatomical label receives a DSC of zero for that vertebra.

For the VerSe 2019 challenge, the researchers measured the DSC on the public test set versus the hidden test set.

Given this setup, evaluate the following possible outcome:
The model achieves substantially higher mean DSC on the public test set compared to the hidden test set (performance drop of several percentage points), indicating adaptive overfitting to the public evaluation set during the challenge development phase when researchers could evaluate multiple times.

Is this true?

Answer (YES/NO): NO